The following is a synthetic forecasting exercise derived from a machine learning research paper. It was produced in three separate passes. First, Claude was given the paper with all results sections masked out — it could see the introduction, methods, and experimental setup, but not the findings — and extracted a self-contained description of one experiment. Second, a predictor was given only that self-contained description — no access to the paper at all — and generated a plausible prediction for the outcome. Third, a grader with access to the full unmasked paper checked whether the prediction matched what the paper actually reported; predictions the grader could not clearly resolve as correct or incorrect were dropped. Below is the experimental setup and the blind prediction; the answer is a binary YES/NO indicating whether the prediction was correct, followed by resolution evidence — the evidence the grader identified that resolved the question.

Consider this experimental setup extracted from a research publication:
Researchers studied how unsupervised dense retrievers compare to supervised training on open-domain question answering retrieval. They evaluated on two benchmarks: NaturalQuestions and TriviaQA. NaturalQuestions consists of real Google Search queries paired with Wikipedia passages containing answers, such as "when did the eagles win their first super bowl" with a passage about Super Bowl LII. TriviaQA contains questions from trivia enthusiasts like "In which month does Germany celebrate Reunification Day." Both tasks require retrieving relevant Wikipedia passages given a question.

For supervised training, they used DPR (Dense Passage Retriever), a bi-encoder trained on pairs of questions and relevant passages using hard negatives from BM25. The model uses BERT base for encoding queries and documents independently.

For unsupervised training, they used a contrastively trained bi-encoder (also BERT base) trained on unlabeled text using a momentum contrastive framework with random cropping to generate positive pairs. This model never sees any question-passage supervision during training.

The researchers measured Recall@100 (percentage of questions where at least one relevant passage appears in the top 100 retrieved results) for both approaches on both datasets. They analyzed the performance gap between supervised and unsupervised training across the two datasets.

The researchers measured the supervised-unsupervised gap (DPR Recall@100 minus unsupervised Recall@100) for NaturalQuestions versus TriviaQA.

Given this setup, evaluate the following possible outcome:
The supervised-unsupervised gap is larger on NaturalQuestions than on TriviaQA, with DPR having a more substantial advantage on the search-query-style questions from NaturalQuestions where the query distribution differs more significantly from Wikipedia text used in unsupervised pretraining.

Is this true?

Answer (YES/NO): YES